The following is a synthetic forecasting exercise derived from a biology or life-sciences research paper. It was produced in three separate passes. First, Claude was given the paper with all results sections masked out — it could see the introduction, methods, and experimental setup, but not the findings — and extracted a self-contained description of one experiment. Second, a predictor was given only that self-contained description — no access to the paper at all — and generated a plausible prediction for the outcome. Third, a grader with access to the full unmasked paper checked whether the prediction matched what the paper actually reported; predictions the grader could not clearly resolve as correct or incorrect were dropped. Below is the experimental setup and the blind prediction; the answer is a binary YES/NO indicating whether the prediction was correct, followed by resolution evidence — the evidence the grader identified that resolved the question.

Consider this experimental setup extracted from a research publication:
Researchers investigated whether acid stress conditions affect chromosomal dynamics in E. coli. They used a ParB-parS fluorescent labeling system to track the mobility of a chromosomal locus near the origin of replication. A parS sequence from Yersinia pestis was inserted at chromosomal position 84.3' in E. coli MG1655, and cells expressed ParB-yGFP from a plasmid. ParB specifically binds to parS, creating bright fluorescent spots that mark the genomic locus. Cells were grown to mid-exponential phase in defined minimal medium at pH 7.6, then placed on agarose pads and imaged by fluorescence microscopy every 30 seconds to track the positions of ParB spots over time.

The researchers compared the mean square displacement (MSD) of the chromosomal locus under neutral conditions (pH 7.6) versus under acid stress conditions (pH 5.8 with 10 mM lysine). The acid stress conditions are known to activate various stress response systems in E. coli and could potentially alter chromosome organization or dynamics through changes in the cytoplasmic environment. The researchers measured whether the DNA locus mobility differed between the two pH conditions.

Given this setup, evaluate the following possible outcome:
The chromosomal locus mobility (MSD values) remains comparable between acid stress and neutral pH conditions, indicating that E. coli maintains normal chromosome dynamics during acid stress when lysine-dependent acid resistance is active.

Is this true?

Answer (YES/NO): YES